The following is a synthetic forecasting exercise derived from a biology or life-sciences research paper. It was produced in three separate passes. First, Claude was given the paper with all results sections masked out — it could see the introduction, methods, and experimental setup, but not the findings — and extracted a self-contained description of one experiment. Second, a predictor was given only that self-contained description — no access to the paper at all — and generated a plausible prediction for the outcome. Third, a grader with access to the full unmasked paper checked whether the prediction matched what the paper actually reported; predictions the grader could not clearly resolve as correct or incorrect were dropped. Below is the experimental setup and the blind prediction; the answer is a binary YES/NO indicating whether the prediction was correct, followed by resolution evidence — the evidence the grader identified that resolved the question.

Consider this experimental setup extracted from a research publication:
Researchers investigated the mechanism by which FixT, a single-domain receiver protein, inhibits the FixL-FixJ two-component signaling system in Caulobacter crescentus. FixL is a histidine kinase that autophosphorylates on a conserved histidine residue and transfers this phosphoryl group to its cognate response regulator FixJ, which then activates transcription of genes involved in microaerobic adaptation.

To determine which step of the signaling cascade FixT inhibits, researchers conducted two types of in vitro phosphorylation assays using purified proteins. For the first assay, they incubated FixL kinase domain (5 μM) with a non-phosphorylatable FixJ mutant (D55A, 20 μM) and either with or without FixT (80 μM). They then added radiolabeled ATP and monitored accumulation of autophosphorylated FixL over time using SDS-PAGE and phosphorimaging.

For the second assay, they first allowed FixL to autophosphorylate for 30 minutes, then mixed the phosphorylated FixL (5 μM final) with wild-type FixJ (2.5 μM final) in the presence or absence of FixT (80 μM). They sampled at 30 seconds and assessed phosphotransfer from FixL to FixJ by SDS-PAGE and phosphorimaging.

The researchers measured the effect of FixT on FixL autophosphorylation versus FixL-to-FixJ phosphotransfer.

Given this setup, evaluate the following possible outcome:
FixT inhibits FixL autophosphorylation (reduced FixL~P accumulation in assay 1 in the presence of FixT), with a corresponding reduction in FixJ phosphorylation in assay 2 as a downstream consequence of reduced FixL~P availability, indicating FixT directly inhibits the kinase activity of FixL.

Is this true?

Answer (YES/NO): NO